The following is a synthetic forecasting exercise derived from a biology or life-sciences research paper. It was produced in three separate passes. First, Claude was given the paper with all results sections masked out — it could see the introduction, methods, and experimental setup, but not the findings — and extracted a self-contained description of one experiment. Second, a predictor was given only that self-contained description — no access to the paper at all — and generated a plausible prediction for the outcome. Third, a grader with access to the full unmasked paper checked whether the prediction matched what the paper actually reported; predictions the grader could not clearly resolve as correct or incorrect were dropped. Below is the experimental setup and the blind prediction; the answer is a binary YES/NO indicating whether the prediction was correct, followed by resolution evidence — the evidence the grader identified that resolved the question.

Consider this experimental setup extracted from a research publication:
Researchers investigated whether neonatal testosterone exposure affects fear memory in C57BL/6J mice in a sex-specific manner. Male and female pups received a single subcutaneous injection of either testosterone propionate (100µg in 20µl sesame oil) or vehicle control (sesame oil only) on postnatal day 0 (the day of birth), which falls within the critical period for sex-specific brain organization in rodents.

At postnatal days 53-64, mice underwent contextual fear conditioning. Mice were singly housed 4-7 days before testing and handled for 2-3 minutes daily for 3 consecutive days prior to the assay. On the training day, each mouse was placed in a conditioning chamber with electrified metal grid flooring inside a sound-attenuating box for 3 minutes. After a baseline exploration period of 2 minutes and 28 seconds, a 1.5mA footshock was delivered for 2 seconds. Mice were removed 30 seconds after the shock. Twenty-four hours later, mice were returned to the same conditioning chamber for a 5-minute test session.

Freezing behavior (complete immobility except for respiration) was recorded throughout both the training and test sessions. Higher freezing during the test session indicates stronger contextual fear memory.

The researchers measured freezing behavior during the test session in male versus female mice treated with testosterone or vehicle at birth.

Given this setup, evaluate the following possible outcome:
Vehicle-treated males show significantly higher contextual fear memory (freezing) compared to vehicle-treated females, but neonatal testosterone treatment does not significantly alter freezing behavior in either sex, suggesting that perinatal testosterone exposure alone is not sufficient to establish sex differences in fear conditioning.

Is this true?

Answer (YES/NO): NO